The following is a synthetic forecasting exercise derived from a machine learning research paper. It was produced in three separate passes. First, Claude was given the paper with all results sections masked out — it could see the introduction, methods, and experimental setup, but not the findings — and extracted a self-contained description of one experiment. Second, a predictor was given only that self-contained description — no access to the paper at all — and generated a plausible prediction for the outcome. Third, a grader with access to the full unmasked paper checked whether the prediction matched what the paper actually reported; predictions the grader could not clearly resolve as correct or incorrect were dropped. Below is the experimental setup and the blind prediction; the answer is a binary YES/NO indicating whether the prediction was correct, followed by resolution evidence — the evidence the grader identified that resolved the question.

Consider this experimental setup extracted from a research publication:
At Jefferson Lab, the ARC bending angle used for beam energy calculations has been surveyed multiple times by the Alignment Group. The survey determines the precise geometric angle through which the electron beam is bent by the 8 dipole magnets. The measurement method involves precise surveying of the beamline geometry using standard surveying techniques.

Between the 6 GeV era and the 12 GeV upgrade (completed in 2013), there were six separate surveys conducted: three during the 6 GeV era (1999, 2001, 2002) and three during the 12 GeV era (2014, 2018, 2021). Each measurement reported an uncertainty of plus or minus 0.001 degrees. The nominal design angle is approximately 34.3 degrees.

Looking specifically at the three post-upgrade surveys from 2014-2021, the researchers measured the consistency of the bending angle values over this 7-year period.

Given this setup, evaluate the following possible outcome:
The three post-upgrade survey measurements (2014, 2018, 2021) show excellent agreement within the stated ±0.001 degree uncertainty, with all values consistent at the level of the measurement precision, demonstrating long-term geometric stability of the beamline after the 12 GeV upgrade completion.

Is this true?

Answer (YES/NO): NO